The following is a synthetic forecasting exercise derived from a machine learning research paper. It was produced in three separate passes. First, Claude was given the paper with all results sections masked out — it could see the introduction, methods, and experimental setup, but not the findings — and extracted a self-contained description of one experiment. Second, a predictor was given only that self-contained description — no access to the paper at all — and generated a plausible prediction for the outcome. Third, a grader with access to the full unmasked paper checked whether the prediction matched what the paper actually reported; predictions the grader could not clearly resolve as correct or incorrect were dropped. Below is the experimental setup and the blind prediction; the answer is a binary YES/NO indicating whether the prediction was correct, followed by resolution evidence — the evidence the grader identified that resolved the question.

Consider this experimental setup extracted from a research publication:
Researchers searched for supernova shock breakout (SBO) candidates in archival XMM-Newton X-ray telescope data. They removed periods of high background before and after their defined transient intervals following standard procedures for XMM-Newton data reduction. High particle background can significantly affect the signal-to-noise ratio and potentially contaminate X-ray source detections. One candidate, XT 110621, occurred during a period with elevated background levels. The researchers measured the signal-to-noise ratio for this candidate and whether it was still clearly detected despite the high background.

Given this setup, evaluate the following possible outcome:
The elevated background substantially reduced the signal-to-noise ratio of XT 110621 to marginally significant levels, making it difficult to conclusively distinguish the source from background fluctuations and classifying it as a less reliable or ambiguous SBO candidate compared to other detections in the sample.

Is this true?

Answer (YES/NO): NO